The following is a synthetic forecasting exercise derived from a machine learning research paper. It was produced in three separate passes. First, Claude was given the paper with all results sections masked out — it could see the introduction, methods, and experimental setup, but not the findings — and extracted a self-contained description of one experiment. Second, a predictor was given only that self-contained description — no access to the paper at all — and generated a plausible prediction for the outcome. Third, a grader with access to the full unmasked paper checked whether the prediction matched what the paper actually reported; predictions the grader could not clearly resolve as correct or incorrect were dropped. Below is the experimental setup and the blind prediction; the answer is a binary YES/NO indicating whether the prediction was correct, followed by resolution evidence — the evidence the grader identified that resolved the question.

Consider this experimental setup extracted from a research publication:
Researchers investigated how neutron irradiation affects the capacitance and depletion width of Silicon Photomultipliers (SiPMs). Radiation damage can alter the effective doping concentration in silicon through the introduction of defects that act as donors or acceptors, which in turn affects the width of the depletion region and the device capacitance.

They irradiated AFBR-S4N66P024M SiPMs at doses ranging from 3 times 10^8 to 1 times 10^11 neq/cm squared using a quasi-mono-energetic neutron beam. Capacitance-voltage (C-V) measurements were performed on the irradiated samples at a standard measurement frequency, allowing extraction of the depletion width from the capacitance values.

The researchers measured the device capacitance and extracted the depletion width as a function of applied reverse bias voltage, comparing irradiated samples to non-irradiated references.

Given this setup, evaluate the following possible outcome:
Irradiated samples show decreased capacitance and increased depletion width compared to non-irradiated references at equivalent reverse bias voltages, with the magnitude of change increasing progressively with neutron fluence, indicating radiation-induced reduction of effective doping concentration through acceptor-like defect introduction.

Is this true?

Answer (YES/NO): NO